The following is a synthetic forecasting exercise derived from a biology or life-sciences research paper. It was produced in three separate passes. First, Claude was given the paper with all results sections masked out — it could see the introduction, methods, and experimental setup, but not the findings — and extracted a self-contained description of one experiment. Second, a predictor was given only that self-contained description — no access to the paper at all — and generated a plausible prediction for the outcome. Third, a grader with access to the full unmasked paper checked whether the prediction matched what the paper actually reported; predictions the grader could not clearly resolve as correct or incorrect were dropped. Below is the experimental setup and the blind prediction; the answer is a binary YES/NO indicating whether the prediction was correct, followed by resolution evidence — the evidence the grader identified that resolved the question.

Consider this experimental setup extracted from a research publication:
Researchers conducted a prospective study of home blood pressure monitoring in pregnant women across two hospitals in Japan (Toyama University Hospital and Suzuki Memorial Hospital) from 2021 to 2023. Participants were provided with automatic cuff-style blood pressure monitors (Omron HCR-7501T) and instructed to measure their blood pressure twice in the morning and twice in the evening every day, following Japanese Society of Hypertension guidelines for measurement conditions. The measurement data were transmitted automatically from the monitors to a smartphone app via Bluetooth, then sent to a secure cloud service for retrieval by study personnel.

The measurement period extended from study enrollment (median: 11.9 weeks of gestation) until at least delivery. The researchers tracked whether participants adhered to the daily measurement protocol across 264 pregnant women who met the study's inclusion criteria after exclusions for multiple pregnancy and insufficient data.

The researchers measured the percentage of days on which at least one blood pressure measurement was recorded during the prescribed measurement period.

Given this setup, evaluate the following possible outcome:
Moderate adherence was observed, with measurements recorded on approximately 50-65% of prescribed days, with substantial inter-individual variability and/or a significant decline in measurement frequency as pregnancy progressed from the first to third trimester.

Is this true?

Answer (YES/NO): NO